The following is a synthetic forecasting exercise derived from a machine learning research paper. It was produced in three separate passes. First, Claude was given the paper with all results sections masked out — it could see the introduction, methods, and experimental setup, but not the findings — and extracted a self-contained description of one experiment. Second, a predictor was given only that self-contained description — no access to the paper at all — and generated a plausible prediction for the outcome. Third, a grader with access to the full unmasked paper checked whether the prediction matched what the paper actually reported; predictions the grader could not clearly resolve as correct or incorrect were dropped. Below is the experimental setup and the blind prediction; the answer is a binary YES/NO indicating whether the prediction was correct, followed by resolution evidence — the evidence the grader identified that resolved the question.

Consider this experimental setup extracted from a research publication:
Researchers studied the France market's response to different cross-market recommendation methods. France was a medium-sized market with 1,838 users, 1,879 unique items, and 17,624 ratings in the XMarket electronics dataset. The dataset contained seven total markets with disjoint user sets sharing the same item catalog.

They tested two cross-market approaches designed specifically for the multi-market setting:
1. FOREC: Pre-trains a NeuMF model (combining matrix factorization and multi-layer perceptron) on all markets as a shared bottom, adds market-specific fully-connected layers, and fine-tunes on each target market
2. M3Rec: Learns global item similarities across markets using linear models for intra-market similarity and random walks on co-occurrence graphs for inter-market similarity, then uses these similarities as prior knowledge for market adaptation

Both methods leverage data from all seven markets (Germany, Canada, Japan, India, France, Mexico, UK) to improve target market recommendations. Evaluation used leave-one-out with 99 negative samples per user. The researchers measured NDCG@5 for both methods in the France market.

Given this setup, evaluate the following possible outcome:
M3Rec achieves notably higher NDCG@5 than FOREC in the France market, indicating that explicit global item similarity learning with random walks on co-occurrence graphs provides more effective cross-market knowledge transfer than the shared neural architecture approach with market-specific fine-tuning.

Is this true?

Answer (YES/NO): YES